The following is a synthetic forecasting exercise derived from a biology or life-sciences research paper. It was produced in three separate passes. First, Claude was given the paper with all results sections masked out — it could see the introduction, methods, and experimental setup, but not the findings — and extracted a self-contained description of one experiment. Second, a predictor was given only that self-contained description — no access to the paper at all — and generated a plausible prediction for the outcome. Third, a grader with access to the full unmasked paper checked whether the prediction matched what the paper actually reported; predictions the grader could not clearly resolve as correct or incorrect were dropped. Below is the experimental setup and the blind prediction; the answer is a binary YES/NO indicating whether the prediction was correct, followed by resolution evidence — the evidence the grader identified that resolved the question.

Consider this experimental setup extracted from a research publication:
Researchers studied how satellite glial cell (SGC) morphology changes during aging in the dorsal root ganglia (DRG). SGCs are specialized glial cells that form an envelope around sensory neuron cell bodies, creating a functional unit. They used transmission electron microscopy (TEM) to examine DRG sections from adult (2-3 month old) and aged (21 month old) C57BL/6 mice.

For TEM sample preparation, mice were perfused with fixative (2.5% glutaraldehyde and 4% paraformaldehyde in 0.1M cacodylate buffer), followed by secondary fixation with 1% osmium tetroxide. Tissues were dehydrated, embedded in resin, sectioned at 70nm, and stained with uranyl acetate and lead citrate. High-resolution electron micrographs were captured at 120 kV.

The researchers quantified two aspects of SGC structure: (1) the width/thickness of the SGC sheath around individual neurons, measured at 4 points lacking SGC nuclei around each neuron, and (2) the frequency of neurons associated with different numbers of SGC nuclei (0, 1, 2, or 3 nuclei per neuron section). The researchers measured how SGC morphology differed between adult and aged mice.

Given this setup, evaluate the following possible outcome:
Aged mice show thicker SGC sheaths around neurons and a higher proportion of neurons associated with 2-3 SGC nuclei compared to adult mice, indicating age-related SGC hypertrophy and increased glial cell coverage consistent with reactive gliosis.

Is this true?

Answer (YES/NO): NO